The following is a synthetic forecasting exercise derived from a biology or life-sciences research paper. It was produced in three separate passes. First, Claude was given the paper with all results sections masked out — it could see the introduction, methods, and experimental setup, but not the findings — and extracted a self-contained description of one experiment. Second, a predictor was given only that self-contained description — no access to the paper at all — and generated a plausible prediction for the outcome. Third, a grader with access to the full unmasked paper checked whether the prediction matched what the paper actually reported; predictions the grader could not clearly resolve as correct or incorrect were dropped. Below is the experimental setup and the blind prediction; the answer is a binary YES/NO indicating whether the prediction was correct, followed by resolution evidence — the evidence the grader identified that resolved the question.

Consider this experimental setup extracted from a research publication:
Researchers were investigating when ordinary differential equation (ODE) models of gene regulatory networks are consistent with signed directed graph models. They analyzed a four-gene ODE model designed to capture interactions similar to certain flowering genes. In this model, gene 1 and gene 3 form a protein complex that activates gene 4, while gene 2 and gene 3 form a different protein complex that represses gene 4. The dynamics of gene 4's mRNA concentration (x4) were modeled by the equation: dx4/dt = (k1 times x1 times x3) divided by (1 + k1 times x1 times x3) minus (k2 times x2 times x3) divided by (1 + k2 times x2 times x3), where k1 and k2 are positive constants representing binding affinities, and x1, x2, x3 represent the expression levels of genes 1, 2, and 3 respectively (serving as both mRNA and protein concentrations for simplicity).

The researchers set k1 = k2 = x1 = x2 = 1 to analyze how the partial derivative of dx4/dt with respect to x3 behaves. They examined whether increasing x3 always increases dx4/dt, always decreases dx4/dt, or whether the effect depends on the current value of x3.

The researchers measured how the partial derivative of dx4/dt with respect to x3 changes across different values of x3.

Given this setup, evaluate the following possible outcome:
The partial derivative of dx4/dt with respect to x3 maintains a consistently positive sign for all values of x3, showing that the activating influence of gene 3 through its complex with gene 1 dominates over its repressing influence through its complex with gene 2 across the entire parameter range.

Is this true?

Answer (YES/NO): NO